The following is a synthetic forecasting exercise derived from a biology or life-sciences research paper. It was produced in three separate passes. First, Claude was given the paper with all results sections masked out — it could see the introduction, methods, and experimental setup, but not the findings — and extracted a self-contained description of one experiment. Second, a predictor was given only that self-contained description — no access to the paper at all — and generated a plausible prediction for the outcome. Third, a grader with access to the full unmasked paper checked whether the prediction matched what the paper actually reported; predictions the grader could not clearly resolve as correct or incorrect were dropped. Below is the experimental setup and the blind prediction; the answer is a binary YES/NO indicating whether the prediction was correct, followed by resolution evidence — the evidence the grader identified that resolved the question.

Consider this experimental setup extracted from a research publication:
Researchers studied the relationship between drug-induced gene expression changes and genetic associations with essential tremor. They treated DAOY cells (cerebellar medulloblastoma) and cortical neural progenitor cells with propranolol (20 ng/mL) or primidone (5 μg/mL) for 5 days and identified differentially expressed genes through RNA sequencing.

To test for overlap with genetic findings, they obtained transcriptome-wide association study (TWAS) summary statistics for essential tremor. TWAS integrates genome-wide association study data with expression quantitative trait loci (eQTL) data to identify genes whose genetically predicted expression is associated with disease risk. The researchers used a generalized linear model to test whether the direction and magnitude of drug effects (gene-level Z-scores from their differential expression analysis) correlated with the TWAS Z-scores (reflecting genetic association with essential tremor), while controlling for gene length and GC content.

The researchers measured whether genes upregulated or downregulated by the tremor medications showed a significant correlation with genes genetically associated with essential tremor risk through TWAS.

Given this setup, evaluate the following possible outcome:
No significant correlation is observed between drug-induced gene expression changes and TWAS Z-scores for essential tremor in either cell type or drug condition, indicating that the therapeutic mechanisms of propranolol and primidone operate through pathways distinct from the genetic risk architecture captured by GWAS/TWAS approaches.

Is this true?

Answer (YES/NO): YES